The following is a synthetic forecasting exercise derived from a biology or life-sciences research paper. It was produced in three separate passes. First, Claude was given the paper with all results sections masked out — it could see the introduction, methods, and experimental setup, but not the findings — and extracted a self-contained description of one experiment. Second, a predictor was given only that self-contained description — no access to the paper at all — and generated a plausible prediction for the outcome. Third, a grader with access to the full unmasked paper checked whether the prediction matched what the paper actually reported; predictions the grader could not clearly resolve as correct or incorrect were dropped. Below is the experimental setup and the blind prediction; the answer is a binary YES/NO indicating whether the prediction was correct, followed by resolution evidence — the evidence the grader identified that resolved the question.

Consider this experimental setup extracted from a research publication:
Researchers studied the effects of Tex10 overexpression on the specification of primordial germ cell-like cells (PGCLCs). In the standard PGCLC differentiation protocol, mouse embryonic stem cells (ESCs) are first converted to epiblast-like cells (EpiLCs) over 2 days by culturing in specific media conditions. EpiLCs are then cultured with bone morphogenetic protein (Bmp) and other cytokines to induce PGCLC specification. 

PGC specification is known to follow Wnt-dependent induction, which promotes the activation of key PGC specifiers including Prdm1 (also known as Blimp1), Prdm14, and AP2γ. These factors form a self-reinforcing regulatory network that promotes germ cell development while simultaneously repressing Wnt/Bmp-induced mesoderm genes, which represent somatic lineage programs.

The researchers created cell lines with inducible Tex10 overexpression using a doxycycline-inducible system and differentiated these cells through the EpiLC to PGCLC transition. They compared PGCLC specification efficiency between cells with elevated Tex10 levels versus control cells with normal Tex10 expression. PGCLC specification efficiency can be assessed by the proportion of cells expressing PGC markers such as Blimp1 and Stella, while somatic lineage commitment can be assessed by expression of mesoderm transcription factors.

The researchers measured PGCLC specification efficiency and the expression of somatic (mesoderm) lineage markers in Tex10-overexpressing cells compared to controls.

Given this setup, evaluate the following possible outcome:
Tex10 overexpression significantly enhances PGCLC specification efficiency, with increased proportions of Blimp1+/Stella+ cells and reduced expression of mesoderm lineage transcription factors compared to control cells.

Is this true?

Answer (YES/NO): YES